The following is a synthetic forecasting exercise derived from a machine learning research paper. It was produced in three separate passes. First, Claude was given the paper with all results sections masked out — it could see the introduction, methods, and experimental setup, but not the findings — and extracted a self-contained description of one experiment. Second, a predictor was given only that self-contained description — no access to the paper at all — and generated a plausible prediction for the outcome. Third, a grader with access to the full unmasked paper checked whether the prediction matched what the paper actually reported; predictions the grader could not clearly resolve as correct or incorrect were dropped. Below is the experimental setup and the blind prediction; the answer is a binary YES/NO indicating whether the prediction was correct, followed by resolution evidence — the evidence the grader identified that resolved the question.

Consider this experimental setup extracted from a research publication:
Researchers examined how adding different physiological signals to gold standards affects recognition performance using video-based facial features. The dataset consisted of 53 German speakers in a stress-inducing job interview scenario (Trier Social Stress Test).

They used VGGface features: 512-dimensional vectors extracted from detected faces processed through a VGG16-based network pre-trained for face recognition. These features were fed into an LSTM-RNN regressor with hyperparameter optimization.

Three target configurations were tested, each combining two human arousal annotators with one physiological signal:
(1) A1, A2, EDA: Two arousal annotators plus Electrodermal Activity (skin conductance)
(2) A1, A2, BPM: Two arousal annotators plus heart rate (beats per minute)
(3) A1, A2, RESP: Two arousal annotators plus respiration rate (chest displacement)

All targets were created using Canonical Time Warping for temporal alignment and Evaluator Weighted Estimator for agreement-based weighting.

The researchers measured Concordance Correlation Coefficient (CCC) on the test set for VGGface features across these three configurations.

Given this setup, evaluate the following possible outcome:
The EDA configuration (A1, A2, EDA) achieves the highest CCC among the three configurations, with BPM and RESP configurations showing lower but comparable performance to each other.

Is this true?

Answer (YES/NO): YES